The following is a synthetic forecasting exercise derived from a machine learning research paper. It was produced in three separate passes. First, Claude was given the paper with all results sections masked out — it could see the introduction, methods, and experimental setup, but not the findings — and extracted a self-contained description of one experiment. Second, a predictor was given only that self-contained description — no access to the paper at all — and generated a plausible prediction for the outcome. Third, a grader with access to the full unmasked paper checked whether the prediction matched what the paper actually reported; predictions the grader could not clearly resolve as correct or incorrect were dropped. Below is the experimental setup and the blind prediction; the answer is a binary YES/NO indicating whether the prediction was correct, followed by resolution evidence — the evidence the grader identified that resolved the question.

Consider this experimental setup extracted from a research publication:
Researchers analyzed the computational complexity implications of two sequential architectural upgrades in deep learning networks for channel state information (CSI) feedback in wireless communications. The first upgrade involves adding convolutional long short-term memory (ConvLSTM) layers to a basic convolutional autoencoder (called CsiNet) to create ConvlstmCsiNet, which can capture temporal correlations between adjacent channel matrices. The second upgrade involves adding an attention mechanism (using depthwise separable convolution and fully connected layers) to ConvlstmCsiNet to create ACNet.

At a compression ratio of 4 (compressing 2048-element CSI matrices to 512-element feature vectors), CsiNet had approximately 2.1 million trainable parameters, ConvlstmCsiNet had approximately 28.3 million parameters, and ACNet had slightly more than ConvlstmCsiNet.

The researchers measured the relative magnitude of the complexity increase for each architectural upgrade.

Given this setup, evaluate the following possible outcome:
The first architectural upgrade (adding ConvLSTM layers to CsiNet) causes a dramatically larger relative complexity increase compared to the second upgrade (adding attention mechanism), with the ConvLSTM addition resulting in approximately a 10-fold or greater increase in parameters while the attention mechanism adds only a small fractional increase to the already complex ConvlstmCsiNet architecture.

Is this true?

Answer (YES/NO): YES